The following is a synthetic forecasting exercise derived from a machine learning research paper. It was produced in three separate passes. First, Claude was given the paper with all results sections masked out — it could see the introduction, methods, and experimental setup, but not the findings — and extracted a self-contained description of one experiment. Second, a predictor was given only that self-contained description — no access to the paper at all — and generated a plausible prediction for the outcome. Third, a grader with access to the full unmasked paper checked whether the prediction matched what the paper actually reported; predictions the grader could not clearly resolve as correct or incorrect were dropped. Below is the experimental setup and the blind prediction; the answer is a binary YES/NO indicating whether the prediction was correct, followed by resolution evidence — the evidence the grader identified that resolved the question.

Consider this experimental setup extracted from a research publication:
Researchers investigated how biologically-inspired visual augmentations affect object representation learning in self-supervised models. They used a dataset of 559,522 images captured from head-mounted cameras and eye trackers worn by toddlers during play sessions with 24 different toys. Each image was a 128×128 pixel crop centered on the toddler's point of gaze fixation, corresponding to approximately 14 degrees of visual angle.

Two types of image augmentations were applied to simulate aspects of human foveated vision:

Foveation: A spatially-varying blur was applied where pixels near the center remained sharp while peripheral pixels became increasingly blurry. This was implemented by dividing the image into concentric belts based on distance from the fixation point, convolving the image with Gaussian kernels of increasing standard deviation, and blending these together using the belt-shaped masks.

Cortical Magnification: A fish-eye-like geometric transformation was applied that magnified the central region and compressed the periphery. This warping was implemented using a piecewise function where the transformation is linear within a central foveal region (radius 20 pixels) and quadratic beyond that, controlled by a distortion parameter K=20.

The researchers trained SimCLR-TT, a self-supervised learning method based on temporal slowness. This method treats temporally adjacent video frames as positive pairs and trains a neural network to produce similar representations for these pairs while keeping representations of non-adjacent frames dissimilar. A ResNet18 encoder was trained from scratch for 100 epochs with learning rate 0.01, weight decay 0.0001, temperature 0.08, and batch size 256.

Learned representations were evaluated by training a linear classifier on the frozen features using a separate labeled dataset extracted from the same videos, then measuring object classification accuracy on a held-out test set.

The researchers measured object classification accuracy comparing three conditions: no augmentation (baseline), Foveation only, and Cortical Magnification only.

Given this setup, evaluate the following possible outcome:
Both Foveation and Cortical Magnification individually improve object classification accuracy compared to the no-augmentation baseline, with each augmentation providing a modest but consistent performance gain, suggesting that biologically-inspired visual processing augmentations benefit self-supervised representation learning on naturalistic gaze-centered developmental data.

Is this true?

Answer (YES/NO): NO